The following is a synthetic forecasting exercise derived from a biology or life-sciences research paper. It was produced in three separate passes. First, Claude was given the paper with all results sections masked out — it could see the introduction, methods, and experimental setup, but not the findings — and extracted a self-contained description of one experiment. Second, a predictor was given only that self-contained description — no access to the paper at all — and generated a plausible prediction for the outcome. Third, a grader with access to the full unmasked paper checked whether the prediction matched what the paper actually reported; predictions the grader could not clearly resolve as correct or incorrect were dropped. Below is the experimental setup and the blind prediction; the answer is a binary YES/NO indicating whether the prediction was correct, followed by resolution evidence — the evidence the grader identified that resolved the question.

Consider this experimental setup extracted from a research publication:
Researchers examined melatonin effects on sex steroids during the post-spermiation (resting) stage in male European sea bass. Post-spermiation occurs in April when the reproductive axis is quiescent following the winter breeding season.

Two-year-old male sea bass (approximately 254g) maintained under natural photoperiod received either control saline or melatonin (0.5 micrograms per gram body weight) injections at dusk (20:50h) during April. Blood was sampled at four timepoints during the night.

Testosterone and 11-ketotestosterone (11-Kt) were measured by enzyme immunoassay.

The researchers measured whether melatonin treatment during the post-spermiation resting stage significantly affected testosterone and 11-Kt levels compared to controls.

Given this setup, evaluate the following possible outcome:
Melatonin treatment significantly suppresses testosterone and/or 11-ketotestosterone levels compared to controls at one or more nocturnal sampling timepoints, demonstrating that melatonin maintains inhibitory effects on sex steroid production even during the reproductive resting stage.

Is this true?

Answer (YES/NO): NO